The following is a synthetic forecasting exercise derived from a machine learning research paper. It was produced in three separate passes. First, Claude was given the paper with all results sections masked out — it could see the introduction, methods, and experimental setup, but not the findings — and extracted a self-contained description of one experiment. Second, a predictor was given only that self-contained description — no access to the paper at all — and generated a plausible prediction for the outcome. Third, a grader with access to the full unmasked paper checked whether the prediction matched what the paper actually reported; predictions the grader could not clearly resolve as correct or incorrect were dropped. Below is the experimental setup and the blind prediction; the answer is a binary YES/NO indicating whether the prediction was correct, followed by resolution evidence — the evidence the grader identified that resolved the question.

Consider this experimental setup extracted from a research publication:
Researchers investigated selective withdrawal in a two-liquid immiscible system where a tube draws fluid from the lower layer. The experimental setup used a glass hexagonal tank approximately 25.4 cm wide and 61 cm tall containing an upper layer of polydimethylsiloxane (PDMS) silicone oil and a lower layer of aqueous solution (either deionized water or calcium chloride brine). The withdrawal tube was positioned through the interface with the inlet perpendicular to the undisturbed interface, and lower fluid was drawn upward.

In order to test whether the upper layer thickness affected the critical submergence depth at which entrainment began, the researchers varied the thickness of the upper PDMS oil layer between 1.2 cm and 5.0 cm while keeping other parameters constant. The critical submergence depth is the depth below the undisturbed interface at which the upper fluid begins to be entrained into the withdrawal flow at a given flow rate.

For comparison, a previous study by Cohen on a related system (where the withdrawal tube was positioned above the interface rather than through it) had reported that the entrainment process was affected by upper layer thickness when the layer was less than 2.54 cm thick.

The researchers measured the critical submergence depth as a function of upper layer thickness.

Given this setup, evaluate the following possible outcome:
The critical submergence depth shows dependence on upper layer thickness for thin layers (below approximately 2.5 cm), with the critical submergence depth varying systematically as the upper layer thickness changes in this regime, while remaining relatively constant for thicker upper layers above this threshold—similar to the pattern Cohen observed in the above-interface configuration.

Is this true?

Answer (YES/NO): NO